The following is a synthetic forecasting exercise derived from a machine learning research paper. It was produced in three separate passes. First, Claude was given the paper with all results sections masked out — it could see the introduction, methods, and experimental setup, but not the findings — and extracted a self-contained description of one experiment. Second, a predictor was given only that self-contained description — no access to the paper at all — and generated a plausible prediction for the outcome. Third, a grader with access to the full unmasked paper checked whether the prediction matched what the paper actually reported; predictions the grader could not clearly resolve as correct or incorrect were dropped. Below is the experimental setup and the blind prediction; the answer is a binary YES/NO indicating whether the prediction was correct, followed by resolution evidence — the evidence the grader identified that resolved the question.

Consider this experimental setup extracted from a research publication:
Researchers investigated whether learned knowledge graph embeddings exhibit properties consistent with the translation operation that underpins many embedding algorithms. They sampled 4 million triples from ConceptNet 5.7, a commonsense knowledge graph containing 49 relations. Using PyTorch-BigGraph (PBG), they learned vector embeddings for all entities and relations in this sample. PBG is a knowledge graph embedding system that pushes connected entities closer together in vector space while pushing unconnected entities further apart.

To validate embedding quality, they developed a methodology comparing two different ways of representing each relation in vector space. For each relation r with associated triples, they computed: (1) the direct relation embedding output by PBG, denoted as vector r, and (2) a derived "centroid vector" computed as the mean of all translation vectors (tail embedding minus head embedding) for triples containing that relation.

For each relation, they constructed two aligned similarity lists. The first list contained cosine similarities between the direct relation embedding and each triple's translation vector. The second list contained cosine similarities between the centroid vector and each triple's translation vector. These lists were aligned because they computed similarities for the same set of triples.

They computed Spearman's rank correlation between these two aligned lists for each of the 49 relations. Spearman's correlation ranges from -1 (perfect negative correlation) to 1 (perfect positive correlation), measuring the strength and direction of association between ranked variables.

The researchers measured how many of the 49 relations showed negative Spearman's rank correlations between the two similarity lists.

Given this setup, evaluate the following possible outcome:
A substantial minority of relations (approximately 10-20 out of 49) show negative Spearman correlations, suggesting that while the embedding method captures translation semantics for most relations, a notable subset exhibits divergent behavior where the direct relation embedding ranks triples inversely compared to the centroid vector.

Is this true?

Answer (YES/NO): NO